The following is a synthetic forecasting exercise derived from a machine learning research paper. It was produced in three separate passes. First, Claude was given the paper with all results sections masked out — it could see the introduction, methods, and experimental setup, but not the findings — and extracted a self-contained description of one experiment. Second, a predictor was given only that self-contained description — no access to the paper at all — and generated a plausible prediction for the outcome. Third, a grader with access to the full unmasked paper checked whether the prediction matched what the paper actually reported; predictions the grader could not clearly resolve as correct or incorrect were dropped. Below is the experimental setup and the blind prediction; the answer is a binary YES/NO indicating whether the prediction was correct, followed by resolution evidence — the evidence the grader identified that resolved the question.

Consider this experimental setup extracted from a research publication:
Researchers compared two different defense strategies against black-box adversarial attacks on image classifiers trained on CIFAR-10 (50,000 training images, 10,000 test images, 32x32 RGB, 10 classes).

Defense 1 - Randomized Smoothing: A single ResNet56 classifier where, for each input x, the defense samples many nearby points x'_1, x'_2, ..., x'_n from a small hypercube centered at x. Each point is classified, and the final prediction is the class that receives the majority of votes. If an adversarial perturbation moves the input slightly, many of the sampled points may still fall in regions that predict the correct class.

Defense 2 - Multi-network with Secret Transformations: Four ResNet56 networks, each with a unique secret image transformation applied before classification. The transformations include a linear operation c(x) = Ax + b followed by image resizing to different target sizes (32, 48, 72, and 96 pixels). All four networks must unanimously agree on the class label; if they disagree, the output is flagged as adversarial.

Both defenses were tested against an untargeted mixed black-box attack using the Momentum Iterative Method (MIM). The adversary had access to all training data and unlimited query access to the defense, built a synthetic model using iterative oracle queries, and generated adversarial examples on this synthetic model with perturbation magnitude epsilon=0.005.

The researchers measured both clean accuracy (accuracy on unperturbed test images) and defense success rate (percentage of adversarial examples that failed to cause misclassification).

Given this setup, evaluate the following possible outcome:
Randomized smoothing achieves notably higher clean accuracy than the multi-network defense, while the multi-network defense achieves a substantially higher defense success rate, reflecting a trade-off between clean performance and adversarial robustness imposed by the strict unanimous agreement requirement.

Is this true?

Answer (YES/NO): YES